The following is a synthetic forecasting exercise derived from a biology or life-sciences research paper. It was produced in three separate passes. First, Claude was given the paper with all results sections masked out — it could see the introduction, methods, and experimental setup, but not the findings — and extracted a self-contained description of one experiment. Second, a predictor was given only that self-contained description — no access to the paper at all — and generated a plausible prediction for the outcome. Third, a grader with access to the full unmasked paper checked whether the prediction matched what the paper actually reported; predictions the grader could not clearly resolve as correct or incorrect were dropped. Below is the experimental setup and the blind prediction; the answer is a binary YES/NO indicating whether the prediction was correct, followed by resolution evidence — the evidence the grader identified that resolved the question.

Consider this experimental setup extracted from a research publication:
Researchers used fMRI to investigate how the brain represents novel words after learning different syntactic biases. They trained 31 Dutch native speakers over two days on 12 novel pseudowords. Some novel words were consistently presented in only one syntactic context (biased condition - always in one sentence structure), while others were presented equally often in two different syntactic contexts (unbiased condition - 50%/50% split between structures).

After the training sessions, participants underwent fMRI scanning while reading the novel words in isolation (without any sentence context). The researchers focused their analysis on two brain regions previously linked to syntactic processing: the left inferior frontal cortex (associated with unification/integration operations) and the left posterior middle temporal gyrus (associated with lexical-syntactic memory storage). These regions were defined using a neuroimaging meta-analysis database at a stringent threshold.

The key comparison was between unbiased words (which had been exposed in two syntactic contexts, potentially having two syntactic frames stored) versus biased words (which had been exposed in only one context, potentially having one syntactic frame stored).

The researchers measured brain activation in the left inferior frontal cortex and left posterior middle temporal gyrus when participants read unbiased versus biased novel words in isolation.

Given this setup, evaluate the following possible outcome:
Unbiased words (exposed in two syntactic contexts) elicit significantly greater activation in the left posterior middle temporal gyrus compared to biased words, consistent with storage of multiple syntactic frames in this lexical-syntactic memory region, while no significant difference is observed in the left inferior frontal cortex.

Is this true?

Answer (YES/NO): NO